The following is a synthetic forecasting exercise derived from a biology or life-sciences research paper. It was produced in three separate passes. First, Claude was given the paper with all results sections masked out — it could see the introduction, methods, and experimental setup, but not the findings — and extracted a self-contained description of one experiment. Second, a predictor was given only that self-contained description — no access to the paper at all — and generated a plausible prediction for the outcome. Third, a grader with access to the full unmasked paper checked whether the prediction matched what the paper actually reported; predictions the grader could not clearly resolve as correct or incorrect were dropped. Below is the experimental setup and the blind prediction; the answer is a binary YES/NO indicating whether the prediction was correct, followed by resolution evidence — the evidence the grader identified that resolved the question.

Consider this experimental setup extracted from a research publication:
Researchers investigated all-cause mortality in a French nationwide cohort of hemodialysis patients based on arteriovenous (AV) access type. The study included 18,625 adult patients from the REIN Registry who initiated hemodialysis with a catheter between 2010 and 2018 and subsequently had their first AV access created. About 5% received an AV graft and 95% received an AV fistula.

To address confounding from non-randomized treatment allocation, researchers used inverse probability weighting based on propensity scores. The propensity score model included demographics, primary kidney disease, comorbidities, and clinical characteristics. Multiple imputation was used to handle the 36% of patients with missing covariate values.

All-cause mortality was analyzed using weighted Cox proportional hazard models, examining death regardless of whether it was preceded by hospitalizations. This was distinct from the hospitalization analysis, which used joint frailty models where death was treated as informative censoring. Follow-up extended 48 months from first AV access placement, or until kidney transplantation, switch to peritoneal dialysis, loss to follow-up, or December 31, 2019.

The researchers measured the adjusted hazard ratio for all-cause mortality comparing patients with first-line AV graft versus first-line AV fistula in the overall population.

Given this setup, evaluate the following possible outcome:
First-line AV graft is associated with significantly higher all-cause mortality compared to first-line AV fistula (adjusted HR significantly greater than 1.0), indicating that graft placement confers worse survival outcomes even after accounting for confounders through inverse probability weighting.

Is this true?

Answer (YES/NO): NO